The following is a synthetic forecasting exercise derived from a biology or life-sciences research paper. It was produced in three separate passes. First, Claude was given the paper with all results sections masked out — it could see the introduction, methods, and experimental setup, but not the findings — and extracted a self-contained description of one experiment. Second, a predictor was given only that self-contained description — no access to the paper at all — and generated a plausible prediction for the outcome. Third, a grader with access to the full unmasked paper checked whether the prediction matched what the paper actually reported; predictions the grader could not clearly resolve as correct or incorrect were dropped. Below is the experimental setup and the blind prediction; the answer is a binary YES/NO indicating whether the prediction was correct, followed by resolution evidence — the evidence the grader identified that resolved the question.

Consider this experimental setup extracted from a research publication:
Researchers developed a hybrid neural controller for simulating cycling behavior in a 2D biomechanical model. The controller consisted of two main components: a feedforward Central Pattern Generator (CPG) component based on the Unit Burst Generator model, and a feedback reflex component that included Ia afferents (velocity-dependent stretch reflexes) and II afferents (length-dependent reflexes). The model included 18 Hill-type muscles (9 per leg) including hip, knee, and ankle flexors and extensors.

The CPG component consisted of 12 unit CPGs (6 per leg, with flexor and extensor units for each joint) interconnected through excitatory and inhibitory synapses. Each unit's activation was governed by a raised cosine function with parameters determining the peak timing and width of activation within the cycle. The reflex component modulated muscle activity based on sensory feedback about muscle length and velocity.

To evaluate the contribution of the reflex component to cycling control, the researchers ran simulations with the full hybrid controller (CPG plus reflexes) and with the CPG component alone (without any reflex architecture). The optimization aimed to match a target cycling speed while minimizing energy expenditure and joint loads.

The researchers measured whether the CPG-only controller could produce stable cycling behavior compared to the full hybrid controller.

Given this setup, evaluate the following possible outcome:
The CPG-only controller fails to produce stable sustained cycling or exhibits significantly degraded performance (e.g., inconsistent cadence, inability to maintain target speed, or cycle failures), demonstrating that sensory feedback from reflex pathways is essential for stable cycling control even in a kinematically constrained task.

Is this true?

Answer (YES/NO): NO